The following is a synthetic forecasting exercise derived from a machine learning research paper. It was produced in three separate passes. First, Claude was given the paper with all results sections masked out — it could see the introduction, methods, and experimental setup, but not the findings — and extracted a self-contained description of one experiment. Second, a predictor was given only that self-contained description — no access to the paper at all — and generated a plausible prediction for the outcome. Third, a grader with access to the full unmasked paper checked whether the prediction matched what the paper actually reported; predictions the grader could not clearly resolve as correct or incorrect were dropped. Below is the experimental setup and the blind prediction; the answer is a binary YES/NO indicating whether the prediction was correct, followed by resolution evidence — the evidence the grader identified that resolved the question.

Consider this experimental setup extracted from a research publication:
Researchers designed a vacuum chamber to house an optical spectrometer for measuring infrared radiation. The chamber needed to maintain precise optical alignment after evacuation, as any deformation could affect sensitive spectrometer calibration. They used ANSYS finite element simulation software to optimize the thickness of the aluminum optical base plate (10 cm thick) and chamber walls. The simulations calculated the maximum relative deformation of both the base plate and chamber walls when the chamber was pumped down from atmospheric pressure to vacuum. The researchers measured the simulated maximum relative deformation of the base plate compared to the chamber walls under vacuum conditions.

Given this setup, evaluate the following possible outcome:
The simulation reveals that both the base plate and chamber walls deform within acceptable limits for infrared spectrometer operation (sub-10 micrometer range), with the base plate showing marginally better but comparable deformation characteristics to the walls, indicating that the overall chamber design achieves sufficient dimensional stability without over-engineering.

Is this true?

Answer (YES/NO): NO